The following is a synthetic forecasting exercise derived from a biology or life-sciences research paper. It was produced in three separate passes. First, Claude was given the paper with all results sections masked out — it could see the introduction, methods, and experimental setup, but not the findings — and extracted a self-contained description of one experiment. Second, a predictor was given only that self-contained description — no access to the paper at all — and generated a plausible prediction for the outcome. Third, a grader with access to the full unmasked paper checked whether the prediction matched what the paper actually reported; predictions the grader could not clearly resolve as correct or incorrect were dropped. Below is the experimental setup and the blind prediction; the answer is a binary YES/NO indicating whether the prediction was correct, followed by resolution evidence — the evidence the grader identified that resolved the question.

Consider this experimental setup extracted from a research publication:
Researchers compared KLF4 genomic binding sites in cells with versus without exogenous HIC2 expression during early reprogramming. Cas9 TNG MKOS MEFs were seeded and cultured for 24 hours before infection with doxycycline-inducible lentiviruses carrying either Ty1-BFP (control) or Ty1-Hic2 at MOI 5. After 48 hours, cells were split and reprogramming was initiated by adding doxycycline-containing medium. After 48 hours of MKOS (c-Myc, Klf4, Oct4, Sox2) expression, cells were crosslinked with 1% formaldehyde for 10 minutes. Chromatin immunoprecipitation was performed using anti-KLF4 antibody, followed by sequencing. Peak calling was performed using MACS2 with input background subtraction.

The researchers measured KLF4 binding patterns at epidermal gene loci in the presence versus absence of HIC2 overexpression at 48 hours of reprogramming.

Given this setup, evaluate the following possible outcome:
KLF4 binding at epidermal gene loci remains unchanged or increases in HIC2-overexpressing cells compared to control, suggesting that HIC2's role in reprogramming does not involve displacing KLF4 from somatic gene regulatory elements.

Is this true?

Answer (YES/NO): YES